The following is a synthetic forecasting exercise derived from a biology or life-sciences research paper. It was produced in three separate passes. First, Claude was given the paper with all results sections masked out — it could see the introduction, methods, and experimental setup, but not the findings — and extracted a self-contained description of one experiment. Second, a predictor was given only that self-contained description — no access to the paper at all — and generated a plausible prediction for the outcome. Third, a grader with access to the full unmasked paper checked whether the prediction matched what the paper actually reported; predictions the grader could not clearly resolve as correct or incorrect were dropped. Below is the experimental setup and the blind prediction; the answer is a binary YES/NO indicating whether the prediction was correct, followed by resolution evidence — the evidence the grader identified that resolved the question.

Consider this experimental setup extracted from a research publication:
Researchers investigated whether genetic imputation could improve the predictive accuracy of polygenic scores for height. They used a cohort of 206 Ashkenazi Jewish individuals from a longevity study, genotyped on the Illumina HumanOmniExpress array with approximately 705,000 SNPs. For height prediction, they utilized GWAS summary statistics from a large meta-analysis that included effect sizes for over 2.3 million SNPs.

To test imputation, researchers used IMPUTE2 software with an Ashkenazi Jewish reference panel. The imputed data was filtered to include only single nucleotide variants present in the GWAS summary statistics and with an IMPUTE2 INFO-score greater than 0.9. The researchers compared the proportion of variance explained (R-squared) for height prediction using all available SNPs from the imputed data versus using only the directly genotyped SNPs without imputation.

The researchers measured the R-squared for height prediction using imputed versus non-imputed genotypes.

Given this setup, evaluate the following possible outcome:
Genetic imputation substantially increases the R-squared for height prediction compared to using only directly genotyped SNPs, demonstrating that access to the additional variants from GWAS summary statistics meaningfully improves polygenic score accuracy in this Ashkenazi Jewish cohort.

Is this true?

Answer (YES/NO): NO